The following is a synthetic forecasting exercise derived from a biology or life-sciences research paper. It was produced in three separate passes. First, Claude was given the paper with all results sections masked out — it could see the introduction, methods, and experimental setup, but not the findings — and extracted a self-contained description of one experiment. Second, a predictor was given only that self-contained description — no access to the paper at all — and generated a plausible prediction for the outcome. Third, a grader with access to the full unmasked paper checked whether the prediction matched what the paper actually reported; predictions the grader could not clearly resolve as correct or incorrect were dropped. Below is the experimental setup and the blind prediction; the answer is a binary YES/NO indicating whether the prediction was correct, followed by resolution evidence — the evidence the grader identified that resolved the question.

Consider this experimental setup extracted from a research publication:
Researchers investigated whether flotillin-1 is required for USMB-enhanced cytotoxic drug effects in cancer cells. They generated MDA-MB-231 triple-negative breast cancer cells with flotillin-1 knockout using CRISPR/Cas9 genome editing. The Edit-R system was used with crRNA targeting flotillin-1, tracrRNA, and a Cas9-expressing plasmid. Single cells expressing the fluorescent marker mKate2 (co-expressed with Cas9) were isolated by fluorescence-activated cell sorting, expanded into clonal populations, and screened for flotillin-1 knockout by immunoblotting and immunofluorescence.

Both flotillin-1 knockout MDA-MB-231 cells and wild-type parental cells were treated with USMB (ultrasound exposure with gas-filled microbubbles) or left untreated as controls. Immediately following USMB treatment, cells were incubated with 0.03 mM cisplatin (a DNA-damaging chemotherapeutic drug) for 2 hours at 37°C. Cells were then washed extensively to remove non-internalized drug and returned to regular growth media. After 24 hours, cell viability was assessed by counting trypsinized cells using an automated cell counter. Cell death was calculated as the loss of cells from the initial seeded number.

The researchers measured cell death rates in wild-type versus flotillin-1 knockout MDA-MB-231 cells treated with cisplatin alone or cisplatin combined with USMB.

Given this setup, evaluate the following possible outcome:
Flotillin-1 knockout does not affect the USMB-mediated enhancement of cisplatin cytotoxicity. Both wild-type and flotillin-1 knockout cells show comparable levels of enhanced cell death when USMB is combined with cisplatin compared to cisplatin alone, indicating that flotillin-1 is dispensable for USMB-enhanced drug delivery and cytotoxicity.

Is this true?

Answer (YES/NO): NO